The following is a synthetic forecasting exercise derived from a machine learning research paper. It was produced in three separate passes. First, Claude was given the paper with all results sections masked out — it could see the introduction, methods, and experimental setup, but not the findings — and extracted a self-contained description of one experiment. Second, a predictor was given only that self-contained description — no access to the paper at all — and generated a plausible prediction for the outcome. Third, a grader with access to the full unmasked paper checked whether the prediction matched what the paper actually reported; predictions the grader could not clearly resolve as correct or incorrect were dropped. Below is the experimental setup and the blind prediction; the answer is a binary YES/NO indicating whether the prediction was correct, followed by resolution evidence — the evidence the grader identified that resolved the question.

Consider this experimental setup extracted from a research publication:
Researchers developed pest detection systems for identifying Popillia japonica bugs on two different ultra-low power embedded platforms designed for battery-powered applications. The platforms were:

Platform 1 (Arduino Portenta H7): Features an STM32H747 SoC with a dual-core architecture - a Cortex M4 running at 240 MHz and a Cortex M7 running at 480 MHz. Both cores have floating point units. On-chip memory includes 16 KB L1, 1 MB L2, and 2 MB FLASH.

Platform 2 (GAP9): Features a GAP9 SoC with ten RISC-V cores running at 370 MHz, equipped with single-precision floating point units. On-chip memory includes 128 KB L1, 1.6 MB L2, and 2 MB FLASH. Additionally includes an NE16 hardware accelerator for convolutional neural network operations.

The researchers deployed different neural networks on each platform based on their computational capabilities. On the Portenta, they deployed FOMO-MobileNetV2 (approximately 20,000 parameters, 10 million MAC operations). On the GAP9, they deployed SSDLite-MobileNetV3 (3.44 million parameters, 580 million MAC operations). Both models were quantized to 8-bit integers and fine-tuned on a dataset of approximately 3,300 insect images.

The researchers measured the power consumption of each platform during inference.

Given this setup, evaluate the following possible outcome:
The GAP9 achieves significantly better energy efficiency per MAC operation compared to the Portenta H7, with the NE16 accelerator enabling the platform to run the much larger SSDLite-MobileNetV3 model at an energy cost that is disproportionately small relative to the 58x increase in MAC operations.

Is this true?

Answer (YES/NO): YES